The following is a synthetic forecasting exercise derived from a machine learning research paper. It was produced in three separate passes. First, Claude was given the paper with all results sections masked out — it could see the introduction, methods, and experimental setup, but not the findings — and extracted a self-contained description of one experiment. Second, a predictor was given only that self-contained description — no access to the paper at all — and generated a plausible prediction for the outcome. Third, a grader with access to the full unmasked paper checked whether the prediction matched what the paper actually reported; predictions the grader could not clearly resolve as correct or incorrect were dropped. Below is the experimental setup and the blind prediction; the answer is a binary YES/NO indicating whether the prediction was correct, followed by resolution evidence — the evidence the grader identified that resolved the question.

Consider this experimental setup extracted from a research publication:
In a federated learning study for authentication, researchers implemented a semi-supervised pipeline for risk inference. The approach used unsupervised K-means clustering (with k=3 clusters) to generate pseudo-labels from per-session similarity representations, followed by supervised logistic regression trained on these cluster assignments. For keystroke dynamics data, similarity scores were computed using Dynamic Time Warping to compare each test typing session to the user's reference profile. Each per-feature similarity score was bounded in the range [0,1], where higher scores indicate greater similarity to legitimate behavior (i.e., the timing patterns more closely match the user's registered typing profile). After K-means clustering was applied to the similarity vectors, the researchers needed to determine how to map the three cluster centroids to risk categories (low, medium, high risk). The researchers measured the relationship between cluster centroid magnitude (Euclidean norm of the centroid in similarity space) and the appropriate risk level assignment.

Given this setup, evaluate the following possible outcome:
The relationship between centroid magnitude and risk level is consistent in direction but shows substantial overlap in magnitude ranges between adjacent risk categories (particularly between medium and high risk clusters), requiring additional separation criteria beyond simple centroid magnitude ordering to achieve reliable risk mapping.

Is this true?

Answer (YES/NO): NO